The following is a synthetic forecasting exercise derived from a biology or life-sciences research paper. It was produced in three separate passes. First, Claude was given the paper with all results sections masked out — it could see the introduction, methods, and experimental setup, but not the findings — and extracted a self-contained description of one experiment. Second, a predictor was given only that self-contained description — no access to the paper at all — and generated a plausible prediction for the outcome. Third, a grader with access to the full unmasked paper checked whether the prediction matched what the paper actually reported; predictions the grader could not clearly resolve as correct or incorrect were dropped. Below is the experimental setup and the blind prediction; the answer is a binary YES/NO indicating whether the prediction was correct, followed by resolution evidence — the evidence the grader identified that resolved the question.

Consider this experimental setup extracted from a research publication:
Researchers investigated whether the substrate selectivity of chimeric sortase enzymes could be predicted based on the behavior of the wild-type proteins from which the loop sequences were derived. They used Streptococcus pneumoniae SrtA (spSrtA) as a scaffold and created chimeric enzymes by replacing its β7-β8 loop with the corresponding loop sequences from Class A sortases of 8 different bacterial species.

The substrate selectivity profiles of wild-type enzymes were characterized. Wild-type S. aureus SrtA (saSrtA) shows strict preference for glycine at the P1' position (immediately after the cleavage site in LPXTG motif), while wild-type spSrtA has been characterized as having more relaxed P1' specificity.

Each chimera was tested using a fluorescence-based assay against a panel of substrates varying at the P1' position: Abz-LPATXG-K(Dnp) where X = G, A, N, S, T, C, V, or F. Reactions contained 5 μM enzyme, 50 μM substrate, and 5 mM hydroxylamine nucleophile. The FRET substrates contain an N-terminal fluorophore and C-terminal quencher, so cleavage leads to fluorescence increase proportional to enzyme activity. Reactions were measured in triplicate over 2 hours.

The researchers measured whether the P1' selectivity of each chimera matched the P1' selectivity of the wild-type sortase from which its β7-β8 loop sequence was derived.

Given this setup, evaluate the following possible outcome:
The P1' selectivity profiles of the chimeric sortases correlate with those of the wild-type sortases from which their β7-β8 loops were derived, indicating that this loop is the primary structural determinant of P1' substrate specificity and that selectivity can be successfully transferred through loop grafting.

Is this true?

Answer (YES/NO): NO